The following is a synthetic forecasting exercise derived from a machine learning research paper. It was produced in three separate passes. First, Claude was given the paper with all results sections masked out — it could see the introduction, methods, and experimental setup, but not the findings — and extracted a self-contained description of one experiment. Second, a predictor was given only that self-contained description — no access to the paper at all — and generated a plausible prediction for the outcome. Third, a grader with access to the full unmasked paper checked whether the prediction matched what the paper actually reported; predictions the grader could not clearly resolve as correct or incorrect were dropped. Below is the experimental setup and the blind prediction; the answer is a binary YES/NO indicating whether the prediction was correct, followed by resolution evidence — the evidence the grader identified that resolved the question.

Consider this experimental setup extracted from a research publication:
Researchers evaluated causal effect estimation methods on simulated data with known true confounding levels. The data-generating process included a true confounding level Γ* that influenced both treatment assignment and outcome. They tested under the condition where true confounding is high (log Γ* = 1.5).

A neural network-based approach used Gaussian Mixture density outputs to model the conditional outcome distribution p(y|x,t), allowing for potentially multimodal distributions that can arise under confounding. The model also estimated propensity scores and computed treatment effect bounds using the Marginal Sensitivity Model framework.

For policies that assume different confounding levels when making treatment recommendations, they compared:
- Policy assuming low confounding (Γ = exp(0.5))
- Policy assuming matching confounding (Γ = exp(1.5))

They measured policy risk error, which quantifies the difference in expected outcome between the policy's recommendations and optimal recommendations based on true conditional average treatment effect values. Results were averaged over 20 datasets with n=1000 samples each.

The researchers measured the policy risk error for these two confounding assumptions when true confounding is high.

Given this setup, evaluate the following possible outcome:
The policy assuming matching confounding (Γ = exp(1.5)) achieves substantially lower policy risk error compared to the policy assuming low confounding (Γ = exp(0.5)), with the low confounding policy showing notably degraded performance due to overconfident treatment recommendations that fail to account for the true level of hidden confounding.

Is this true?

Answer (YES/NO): YES